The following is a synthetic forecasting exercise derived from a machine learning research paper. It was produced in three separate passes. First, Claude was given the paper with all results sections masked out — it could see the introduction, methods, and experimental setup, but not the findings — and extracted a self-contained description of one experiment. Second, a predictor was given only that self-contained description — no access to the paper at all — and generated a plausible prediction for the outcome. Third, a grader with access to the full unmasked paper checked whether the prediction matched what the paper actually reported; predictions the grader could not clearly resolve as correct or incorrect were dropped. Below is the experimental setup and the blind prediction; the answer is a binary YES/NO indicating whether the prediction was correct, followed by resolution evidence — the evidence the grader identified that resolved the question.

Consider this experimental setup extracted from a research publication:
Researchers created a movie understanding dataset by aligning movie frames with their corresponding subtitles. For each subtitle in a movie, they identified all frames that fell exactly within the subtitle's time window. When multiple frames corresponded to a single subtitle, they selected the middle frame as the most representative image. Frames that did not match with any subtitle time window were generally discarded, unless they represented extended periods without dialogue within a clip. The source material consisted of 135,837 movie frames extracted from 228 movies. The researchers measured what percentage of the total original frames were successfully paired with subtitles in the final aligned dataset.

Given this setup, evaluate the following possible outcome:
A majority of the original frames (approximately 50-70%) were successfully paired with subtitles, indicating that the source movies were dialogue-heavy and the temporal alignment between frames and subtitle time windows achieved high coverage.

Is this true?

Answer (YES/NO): NO